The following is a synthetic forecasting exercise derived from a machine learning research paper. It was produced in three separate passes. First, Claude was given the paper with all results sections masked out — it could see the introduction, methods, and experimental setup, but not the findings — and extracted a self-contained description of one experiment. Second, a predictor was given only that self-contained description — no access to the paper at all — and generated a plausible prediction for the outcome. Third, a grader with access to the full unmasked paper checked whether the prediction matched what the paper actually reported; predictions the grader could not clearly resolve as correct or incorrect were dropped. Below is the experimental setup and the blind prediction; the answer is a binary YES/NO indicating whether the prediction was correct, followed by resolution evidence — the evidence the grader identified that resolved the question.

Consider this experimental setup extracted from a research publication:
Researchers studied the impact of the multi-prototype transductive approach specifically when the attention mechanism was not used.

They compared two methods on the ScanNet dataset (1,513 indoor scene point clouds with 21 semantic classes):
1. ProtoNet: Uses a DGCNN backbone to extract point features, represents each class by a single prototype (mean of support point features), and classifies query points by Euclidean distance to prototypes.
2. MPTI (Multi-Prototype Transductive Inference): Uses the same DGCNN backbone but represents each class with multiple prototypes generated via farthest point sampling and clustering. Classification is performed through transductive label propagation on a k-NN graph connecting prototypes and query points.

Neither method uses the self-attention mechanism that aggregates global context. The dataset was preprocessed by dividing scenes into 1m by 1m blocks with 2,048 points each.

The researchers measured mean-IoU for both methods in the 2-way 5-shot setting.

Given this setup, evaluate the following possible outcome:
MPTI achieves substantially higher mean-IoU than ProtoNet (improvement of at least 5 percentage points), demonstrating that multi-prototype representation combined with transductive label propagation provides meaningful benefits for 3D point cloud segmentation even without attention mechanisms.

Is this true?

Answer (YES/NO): NO